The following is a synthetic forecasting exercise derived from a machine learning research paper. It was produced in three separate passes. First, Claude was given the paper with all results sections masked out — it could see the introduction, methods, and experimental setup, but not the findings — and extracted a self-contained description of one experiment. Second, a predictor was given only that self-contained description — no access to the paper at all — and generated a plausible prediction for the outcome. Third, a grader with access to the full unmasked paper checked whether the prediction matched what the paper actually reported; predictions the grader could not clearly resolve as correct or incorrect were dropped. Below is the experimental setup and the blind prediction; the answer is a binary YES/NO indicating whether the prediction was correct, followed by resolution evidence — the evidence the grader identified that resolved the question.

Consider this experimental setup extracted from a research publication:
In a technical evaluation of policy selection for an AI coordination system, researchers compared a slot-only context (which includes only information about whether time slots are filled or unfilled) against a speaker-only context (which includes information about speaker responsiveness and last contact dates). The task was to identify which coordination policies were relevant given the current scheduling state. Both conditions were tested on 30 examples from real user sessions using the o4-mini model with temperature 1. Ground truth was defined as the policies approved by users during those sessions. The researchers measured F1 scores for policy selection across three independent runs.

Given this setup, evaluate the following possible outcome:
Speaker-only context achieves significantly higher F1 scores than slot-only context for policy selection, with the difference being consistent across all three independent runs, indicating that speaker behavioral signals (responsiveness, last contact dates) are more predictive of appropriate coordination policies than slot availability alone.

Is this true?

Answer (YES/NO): NO